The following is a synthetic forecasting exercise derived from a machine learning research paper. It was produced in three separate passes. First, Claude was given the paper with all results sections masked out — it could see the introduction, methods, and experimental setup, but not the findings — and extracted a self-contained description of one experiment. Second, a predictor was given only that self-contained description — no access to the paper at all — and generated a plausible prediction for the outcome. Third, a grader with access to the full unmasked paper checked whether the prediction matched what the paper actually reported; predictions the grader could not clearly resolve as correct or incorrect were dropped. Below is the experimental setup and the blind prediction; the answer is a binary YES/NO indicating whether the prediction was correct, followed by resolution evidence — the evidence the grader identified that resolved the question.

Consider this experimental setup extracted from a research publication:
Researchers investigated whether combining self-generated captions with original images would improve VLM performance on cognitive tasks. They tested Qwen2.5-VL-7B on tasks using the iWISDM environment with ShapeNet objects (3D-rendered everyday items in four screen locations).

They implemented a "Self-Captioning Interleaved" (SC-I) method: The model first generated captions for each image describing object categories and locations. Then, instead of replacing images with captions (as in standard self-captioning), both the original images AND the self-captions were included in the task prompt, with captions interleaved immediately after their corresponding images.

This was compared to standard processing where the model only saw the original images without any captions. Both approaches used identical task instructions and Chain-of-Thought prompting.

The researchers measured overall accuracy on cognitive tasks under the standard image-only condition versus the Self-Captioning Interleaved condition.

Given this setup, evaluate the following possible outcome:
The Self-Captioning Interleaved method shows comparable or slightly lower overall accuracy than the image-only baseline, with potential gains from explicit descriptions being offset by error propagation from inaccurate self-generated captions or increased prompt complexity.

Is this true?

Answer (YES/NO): NO